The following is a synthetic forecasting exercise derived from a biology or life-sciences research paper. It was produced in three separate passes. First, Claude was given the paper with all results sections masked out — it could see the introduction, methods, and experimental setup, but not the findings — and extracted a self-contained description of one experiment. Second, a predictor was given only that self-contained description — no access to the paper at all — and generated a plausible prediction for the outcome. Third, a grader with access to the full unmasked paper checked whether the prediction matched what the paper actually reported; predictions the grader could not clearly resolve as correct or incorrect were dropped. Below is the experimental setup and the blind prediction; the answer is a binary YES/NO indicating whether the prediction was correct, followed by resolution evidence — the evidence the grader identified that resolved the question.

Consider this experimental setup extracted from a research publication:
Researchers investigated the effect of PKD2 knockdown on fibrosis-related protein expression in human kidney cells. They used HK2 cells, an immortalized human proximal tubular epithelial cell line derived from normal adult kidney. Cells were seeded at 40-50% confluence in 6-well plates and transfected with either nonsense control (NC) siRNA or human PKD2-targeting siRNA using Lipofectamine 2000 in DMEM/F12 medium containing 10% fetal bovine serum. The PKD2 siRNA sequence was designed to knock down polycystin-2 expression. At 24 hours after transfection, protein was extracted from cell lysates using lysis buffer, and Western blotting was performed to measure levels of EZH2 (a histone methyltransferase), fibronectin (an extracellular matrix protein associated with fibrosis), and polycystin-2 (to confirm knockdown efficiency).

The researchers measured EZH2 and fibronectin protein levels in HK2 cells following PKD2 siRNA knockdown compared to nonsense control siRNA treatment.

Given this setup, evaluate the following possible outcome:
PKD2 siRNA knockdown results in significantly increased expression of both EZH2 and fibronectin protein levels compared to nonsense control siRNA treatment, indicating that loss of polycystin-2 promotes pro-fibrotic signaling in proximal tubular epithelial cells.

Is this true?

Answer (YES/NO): NO